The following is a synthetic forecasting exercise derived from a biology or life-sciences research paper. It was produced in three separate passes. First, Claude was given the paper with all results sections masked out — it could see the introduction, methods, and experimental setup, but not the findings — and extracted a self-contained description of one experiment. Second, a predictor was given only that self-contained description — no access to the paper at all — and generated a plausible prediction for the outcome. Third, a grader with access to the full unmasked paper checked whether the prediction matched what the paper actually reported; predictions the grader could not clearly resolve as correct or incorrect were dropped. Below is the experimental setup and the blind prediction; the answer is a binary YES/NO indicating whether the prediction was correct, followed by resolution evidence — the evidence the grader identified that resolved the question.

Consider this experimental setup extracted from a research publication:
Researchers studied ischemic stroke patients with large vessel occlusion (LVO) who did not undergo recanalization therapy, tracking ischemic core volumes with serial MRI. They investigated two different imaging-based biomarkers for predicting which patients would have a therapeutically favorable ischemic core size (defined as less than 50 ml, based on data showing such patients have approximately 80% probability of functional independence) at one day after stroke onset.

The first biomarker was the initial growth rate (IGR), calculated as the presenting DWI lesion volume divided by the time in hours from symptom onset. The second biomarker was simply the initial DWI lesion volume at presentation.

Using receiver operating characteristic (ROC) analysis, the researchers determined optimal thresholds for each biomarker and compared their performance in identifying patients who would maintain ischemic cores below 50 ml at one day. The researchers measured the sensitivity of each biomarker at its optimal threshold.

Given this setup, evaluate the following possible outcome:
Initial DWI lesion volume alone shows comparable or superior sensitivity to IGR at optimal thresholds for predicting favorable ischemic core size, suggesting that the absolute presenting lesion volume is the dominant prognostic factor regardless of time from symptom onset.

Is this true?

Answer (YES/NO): NO